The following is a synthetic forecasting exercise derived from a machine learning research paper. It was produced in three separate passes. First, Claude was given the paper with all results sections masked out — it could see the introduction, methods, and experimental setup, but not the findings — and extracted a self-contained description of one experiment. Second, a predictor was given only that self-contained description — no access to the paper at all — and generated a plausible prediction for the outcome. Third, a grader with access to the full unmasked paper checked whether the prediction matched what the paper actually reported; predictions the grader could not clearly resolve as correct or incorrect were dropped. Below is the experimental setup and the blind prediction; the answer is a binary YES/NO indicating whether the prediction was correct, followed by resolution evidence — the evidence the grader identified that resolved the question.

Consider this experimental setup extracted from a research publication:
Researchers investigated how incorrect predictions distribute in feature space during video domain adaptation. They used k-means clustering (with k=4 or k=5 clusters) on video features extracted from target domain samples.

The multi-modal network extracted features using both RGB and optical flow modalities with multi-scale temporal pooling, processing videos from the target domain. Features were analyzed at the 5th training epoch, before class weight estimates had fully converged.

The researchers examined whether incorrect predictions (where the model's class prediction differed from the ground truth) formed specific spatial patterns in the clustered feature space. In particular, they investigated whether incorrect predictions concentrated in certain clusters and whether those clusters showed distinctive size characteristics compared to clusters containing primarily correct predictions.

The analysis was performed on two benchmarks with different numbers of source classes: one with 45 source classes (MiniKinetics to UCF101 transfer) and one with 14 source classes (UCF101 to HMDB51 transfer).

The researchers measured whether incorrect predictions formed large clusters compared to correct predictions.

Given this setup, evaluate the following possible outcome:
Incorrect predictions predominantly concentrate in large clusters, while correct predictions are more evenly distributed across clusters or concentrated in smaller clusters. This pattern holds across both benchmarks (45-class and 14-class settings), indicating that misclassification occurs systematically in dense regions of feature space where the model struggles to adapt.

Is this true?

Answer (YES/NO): YES